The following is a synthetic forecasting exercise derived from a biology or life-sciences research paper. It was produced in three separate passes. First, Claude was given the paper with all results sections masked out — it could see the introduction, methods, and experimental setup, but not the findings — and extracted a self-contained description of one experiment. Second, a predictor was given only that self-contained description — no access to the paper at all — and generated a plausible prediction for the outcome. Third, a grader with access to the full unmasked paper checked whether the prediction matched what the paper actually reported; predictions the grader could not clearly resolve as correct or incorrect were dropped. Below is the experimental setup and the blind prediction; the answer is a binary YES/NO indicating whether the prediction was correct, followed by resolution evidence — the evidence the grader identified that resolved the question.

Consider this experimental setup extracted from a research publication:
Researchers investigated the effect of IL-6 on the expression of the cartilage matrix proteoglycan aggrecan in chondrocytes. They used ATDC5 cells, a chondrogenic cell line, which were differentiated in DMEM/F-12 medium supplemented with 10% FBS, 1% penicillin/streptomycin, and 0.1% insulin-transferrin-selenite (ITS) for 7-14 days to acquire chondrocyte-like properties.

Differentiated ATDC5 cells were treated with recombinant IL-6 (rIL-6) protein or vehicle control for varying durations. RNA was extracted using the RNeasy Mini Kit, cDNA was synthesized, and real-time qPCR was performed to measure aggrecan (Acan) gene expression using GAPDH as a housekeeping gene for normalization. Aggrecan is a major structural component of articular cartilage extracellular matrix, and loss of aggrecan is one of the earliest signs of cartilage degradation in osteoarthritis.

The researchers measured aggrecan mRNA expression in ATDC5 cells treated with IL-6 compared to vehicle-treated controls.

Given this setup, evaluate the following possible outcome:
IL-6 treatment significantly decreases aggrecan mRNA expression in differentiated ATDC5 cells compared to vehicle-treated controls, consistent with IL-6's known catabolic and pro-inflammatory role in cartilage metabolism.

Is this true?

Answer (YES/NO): YES